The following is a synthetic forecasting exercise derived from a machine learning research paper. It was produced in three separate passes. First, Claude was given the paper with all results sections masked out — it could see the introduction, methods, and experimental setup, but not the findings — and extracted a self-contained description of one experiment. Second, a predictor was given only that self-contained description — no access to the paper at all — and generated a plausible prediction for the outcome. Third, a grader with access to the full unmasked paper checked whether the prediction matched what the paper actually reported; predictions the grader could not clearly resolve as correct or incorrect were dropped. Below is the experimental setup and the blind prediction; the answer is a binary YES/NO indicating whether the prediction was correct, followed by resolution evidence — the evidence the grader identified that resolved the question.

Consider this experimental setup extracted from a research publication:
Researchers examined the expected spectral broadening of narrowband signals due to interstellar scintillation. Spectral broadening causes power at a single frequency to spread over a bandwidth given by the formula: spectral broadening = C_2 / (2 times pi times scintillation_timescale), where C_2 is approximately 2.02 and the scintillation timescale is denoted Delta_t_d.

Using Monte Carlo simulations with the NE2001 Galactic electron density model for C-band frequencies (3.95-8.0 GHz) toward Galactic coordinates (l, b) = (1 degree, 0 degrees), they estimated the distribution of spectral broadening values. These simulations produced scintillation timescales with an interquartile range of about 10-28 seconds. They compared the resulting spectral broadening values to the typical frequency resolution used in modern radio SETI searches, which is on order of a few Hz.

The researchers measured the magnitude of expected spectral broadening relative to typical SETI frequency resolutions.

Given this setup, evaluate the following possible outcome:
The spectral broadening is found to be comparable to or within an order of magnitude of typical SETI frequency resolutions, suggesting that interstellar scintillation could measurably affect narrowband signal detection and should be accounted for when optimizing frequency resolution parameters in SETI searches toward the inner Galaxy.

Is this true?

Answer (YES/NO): NO